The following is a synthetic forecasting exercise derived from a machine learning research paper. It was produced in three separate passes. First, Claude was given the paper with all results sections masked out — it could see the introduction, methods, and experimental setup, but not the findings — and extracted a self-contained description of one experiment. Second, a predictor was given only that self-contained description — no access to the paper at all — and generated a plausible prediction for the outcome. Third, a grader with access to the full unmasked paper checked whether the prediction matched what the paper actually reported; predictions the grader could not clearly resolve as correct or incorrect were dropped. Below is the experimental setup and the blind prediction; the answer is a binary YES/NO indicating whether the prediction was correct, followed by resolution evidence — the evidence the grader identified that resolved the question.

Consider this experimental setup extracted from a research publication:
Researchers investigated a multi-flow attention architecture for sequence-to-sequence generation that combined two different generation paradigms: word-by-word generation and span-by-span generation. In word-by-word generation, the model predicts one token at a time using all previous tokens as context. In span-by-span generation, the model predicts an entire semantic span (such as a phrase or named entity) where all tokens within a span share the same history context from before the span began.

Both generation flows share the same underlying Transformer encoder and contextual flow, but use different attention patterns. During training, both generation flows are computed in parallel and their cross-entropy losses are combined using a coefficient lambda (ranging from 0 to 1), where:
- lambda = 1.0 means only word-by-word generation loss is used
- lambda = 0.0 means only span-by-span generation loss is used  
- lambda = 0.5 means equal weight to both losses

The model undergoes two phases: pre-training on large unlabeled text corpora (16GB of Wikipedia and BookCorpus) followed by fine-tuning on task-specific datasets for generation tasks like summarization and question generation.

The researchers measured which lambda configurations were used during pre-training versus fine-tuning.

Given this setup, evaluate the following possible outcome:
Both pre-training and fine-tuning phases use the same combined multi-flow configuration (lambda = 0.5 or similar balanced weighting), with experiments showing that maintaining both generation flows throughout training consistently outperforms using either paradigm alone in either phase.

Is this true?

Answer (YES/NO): NO